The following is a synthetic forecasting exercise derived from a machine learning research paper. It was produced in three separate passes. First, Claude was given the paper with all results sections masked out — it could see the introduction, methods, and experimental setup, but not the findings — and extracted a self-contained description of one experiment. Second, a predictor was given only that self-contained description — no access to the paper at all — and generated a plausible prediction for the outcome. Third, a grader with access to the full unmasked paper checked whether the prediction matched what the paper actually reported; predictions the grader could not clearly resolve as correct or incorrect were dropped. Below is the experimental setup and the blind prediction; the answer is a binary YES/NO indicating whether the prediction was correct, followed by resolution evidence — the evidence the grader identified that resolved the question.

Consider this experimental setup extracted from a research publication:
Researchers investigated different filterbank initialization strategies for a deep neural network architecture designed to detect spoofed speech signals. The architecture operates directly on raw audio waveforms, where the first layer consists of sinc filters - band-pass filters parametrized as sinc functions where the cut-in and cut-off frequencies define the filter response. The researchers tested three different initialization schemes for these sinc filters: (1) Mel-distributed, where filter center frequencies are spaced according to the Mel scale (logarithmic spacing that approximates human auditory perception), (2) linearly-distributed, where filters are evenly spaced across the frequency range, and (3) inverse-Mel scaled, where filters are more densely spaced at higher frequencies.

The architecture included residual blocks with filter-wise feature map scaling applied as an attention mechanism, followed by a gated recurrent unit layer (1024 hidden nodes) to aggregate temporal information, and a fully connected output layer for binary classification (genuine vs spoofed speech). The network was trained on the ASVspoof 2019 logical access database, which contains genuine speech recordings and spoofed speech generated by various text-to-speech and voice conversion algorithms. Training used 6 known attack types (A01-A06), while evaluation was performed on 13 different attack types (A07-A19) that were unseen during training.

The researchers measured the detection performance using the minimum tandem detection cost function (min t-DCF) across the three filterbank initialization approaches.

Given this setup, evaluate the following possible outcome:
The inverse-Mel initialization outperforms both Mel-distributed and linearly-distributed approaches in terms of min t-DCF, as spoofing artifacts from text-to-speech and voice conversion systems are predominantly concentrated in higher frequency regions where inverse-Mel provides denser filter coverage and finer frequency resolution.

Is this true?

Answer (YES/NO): YES